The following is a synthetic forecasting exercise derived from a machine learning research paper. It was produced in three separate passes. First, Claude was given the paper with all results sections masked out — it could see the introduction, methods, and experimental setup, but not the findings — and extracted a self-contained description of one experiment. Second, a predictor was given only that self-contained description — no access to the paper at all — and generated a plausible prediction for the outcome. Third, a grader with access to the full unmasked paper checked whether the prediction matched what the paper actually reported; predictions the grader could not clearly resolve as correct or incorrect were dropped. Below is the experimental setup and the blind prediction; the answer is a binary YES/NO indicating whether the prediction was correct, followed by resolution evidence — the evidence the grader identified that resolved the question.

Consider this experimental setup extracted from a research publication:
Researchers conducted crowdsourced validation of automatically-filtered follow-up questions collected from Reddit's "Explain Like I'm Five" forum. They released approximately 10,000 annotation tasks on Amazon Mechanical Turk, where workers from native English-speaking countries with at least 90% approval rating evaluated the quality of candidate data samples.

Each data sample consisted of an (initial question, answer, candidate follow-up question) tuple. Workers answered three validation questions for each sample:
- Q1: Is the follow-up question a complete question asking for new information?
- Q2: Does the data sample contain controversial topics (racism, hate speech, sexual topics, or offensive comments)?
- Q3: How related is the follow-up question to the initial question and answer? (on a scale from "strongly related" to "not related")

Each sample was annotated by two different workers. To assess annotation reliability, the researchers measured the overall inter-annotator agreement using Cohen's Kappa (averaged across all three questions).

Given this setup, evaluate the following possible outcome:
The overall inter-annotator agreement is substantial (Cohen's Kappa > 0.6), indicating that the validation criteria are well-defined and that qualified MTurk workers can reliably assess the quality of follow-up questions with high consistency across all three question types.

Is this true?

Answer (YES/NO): NO